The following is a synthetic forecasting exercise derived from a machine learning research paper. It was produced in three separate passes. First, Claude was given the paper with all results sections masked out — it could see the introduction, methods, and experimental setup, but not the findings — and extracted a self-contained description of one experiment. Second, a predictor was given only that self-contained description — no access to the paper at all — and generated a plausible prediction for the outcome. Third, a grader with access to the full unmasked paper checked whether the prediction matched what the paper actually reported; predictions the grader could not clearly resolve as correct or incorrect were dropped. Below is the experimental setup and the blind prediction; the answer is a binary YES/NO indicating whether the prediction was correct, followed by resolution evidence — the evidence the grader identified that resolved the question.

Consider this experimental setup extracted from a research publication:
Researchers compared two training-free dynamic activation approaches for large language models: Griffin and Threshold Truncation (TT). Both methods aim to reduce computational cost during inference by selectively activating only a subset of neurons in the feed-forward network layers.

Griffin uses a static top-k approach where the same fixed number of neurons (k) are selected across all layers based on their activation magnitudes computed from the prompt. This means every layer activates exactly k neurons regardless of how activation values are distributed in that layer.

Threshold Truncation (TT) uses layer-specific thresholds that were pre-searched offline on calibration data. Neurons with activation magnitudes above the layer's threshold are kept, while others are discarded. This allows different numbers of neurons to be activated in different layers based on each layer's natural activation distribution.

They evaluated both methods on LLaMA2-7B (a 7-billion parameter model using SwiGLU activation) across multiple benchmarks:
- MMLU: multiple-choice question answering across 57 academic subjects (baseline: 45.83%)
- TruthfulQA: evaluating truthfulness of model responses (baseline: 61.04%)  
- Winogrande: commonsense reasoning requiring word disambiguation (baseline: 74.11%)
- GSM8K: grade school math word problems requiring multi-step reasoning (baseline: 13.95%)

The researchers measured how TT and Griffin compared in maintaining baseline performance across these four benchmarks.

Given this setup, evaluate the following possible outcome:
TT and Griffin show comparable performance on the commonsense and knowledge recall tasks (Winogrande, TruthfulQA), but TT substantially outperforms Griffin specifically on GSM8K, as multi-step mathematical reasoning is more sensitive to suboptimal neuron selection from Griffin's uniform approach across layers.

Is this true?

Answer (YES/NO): NO